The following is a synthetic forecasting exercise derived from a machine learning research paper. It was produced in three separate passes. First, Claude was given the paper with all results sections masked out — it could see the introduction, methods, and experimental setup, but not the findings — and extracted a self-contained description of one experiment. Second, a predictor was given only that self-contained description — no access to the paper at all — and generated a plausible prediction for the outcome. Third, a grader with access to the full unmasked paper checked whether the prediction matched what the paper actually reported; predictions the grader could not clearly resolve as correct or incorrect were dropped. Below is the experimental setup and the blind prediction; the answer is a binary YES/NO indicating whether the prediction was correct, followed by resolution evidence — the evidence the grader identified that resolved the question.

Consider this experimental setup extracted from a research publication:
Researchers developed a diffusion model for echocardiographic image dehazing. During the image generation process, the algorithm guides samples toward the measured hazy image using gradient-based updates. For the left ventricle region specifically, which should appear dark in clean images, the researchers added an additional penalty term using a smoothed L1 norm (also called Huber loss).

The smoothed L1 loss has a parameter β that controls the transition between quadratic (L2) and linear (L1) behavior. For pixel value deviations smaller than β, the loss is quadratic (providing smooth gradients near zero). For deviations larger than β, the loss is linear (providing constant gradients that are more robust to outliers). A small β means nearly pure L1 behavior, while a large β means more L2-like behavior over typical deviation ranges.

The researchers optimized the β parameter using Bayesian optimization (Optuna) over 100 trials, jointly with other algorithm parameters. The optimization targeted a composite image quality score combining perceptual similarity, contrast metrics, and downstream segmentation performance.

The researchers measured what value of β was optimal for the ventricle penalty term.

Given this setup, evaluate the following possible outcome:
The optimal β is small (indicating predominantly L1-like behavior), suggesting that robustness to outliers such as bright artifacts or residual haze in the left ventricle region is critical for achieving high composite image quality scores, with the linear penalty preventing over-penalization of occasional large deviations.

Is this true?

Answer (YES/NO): NO